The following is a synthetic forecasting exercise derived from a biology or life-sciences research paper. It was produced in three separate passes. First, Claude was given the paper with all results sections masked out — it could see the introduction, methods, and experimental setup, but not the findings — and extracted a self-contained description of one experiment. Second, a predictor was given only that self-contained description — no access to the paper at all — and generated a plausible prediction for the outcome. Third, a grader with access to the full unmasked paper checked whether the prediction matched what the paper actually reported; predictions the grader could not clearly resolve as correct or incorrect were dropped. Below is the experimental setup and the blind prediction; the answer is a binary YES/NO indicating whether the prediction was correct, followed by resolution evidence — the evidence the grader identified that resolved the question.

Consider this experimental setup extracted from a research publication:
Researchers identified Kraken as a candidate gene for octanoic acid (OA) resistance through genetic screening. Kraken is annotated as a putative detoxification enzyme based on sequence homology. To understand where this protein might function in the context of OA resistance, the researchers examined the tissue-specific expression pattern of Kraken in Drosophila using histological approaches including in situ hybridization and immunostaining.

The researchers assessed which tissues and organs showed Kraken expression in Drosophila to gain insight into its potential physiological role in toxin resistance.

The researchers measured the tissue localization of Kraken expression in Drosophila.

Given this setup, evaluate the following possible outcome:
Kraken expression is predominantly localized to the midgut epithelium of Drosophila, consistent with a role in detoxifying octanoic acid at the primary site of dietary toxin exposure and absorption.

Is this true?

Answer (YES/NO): NO